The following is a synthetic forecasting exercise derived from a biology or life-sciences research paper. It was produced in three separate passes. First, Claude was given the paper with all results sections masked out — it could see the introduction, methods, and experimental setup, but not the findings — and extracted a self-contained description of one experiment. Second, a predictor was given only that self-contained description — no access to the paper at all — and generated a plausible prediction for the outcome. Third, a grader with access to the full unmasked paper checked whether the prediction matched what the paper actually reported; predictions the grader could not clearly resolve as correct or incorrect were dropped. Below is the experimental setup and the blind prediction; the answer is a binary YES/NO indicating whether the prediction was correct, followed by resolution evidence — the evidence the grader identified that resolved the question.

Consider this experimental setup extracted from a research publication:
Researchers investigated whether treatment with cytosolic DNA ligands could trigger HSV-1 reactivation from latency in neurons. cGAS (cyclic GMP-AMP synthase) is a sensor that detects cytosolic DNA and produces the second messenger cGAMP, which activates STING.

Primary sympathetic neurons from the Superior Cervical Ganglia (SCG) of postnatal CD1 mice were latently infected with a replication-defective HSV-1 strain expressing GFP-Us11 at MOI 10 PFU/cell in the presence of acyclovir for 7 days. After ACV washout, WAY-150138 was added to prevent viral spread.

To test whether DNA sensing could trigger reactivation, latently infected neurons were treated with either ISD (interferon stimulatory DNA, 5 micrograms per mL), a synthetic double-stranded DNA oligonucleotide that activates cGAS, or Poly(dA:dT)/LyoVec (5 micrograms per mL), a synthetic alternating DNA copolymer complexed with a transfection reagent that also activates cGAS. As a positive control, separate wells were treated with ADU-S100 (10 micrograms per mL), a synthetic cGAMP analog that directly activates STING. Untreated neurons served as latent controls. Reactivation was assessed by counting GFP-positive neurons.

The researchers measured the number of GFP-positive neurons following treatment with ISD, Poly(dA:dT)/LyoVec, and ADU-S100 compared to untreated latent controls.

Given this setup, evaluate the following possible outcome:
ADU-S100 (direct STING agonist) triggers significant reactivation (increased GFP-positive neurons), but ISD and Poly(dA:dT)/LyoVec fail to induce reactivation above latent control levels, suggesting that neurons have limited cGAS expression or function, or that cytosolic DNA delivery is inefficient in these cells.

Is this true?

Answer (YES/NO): NO